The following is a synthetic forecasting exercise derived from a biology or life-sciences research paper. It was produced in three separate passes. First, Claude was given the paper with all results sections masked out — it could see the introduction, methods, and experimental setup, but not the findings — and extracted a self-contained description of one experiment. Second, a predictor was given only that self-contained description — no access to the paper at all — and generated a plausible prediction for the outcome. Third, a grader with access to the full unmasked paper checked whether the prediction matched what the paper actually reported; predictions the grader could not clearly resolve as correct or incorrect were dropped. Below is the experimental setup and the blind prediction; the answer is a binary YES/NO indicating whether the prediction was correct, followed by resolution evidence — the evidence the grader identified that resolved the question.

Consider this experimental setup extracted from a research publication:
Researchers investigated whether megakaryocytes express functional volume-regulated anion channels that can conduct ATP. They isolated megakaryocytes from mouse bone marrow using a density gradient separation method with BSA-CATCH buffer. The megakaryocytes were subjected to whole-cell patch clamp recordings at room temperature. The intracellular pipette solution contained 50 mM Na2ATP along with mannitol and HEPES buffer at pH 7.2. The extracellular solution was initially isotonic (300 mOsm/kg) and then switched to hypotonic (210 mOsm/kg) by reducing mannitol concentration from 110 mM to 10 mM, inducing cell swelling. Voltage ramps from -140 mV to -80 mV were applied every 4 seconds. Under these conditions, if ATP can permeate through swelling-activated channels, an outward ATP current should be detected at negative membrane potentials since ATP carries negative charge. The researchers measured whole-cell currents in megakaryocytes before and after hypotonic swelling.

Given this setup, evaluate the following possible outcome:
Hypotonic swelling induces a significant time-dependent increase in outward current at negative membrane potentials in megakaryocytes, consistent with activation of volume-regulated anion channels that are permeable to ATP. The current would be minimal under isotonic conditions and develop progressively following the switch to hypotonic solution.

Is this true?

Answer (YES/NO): NO